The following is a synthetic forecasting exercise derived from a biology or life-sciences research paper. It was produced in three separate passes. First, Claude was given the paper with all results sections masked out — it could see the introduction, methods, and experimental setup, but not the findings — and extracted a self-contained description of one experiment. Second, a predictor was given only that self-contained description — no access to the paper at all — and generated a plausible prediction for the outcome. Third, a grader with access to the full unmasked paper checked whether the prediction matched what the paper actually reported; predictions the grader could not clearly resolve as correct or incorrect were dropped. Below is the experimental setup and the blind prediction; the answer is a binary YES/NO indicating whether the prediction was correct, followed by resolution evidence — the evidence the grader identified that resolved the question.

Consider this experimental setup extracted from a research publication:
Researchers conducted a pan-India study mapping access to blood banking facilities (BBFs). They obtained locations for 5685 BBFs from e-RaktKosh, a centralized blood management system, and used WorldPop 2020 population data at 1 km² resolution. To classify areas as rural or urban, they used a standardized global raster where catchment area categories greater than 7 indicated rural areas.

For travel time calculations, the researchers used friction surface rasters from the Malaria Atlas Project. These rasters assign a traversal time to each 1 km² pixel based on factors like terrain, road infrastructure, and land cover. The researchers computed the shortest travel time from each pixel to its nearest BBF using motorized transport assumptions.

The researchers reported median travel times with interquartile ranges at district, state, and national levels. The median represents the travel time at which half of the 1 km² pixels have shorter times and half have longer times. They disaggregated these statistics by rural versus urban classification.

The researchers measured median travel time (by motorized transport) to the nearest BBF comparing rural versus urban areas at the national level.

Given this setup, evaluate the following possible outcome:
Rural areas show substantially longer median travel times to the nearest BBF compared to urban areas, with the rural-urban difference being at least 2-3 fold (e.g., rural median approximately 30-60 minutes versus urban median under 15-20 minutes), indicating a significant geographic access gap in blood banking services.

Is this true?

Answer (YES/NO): YES